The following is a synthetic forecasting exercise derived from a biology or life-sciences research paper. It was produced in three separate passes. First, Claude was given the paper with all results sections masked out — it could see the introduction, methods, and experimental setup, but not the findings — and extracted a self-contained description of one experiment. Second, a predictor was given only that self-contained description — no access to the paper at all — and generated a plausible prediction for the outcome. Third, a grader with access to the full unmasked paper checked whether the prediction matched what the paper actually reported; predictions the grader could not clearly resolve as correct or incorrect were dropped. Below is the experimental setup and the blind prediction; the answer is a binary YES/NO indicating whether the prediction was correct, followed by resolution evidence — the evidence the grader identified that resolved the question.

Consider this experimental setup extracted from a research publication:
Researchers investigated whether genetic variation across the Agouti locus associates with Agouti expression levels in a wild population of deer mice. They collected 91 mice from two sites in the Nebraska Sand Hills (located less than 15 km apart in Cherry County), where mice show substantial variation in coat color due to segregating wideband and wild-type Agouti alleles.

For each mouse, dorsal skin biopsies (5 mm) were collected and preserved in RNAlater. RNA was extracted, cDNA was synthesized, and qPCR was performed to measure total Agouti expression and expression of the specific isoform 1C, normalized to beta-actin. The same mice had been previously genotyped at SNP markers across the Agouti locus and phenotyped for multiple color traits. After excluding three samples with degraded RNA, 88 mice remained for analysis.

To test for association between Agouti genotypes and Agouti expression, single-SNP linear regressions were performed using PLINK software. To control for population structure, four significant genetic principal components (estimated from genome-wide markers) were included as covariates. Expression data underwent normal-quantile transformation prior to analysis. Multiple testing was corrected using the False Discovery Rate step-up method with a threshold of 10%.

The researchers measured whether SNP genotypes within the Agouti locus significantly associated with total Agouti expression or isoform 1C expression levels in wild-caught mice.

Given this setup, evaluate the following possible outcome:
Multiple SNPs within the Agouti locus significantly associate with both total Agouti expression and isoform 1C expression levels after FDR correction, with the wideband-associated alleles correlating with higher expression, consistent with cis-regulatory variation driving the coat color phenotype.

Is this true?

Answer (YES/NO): YES